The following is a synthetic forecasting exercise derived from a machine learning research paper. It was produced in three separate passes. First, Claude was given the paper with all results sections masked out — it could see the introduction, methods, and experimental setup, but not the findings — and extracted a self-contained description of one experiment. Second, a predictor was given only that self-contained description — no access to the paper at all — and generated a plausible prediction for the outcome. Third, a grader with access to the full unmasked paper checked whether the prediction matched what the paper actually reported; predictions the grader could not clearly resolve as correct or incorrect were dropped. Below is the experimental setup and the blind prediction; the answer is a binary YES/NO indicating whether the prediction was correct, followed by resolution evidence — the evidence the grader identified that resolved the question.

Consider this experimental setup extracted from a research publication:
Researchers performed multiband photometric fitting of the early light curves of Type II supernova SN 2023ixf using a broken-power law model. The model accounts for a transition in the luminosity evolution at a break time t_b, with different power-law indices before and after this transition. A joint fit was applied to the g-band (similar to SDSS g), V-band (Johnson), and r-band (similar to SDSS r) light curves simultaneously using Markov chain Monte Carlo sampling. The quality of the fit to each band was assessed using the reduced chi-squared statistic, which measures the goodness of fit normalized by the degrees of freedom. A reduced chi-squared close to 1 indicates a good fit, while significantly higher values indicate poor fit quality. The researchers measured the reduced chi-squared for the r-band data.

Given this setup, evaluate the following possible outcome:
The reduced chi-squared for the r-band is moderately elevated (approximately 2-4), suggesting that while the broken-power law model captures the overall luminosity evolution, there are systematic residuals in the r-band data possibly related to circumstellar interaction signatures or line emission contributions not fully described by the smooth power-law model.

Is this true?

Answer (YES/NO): NO